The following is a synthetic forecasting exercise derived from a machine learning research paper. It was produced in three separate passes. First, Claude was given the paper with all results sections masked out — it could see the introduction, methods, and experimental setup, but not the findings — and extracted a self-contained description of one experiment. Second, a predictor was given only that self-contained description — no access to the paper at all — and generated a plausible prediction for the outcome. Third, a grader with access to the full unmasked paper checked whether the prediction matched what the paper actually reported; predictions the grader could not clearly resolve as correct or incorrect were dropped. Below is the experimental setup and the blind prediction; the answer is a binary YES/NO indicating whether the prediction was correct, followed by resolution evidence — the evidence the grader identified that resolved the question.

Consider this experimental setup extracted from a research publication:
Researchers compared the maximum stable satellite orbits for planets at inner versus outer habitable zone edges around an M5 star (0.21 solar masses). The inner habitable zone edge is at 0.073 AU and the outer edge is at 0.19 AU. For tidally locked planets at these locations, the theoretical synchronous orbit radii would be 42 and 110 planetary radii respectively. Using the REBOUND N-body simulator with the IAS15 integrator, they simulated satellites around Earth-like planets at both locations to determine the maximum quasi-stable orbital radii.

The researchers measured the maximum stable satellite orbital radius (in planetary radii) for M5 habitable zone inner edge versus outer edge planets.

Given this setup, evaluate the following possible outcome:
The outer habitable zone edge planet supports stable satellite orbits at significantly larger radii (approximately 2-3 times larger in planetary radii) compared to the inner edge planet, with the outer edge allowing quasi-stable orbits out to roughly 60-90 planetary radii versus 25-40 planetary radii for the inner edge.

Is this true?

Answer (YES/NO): NO